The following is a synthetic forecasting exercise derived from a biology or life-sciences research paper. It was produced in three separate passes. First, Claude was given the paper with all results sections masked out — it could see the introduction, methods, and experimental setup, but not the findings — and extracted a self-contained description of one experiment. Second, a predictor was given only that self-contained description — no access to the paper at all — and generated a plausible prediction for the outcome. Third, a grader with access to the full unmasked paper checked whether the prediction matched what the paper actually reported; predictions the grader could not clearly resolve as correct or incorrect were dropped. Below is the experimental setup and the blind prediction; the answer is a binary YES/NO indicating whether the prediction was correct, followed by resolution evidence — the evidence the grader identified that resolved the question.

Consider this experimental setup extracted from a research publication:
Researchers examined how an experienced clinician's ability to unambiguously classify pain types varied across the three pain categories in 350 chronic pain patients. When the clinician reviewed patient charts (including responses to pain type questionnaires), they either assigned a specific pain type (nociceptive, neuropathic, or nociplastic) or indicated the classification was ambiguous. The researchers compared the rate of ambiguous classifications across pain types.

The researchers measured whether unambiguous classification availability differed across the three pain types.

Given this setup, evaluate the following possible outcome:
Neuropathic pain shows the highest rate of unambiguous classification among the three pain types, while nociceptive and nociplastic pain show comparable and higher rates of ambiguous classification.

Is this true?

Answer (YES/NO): NO